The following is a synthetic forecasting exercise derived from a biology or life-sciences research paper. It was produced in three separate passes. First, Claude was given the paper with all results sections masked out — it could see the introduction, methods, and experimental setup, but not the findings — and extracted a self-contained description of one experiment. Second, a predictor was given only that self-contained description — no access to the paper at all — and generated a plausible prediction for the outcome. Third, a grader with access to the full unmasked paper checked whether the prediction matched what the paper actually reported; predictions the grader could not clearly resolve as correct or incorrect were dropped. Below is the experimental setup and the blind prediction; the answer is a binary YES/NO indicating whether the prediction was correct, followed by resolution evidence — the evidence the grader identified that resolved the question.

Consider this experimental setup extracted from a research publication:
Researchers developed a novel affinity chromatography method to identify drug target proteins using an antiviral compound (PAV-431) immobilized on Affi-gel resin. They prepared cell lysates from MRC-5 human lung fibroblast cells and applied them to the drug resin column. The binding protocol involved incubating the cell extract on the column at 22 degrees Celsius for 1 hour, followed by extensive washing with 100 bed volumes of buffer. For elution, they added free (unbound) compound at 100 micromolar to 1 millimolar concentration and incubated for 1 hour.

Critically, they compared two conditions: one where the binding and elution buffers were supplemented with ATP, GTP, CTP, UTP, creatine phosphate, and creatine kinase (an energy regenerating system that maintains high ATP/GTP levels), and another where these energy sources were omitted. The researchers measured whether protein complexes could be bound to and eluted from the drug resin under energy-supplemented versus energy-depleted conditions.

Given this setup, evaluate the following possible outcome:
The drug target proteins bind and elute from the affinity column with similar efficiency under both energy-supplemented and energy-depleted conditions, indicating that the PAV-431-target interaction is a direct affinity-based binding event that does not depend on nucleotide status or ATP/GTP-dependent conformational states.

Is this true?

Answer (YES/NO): NO